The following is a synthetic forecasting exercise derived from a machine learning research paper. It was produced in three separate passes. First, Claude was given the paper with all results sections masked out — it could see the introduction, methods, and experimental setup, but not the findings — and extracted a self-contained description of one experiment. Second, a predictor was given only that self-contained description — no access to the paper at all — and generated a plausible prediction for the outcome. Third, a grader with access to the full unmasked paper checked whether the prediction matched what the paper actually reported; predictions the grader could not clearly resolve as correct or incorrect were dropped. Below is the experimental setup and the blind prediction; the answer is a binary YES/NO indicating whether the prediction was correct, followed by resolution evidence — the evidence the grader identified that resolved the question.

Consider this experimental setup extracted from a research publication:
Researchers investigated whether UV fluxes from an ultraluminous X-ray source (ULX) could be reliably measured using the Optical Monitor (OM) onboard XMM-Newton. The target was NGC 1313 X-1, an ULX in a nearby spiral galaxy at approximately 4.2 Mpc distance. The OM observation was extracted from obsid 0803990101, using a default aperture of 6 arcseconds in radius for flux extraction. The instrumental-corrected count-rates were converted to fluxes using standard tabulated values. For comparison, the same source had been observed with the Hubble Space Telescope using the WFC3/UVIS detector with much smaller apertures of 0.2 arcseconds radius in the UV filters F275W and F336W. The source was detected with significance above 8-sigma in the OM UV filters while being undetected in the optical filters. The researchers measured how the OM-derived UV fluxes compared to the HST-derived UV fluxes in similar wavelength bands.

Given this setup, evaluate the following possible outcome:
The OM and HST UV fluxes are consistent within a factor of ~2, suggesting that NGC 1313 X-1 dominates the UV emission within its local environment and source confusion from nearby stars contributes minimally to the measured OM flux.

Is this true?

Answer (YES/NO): NO